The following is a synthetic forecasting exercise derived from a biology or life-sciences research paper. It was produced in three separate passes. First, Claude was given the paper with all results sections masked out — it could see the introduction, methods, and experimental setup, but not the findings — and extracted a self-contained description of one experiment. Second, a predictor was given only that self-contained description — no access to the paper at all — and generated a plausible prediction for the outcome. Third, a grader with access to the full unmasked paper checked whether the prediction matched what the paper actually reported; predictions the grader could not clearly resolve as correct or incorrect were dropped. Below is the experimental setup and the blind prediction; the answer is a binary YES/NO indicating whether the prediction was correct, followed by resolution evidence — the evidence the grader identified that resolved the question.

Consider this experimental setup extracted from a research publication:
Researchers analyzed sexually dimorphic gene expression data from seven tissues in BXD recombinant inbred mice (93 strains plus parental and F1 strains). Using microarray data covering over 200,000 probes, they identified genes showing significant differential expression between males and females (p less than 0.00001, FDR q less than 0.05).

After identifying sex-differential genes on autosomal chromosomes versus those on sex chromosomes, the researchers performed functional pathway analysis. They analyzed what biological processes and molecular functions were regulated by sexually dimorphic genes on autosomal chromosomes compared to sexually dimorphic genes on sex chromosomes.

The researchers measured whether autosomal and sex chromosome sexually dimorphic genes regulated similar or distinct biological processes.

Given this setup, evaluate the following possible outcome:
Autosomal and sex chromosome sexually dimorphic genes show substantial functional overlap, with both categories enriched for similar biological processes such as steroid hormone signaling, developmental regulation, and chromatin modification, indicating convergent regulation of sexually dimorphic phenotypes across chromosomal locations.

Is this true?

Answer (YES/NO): NO